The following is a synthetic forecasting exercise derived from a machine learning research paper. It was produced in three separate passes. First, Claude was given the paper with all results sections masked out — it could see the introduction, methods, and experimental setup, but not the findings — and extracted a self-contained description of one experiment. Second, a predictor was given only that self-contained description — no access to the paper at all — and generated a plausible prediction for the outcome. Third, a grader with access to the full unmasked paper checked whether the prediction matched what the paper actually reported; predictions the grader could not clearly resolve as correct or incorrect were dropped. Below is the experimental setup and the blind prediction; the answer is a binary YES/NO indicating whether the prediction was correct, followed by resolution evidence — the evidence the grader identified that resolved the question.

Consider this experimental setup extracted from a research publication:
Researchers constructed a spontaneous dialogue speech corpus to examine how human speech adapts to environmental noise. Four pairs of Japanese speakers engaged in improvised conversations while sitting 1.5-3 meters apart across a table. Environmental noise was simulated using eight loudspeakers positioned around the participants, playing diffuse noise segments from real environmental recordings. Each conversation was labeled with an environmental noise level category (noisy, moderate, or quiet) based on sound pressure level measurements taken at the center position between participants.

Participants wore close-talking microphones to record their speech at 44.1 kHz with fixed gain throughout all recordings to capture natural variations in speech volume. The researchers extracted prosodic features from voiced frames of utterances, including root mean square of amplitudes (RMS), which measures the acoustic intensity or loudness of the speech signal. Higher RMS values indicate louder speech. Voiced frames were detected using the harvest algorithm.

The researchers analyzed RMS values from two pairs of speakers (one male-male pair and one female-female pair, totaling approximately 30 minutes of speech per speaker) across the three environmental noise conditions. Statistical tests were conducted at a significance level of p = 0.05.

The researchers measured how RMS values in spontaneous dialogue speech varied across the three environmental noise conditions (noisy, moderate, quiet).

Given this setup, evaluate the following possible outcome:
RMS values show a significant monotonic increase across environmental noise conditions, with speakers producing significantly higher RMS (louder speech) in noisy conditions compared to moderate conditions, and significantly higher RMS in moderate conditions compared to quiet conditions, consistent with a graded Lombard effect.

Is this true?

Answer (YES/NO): NO